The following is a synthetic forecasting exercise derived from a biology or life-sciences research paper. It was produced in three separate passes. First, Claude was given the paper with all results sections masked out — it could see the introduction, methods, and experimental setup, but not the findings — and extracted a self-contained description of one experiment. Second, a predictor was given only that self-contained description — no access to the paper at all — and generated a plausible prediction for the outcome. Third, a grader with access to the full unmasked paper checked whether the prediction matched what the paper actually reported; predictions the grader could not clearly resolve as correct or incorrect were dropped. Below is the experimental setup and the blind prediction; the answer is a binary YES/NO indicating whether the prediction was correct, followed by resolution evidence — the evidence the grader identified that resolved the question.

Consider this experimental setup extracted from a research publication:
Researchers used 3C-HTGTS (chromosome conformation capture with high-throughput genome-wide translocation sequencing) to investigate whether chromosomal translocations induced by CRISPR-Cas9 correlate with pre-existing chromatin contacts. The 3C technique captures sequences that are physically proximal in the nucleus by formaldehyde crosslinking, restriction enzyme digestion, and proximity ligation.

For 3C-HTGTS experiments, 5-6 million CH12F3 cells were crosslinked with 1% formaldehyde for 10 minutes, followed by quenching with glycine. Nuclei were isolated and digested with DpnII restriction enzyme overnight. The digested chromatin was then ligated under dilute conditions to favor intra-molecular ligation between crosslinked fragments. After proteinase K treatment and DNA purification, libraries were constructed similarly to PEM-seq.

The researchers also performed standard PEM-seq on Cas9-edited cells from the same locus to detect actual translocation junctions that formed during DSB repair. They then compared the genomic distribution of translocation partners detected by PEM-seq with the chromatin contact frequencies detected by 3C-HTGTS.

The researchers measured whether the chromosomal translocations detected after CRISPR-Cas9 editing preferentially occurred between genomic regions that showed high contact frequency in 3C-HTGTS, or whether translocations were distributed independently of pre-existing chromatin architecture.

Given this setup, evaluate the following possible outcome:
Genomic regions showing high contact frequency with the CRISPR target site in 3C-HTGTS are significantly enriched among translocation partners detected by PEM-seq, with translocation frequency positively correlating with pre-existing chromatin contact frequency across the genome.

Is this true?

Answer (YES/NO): YES